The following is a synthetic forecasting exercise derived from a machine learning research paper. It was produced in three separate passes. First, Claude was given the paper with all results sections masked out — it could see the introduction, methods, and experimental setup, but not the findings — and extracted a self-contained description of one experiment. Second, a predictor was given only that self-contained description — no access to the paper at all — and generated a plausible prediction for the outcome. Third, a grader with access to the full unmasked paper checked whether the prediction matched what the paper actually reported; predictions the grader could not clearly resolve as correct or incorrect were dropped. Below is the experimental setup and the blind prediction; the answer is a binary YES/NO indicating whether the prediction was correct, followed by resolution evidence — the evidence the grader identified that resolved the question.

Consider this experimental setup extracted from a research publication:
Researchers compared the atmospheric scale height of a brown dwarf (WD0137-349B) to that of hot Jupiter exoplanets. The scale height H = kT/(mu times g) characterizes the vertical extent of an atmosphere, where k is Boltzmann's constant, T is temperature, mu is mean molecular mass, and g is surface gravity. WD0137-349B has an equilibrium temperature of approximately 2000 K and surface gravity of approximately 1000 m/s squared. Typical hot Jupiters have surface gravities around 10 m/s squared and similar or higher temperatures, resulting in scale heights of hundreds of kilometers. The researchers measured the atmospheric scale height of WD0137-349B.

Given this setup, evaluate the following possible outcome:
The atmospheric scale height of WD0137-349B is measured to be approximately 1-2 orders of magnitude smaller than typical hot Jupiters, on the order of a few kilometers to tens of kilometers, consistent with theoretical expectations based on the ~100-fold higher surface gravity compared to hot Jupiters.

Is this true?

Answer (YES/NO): YES